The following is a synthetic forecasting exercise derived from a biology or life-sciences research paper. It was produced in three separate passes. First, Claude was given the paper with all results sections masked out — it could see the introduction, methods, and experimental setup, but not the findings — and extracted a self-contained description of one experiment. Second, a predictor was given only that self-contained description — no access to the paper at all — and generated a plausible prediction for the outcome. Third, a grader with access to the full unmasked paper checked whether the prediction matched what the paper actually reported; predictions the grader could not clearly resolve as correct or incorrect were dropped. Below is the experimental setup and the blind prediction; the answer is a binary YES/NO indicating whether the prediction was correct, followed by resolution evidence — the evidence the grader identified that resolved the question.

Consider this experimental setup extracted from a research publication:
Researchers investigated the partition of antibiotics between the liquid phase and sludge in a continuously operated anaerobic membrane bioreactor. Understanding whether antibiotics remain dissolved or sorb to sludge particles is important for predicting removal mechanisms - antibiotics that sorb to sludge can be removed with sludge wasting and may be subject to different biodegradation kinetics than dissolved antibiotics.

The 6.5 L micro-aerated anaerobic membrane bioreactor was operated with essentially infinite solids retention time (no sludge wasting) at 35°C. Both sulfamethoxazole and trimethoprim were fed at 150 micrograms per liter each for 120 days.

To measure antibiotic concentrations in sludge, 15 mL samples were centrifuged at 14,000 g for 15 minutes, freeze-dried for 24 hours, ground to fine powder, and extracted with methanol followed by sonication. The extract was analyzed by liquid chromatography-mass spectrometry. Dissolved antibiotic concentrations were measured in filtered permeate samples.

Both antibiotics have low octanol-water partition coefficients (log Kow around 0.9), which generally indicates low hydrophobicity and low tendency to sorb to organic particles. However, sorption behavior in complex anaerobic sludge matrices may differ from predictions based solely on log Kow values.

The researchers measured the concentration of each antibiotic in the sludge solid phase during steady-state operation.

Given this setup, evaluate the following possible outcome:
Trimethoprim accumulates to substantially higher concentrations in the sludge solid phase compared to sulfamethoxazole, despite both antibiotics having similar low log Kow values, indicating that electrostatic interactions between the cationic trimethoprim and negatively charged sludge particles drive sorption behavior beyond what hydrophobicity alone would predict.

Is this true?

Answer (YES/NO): NO